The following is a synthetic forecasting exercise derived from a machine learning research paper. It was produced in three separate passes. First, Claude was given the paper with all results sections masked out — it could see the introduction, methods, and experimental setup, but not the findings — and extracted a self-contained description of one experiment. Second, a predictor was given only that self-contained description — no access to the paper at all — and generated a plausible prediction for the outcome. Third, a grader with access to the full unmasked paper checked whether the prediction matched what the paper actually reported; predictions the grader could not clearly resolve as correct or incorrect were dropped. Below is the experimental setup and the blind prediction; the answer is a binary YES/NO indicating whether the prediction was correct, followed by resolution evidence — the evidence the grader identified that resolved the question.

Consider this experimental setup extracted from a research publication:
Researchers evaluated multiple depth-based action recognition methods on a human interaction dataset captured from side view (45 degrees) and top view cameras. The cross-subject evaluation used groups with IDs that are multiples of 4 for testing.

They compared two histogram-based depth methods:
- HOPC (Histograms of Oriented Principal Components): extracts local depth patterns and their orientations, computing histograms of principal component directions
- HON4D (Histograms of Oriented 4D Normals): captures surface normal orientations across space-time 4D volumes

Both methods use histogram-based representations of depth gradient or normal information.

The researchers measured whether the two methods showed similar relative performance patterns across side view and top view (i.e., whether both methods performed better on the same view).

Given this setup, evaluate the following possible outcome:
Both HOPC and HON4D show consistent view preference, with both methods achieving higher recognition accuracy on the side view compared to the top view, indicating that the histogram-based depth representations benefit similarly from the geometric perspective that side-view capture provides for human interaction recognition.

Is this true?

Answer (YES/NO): NO